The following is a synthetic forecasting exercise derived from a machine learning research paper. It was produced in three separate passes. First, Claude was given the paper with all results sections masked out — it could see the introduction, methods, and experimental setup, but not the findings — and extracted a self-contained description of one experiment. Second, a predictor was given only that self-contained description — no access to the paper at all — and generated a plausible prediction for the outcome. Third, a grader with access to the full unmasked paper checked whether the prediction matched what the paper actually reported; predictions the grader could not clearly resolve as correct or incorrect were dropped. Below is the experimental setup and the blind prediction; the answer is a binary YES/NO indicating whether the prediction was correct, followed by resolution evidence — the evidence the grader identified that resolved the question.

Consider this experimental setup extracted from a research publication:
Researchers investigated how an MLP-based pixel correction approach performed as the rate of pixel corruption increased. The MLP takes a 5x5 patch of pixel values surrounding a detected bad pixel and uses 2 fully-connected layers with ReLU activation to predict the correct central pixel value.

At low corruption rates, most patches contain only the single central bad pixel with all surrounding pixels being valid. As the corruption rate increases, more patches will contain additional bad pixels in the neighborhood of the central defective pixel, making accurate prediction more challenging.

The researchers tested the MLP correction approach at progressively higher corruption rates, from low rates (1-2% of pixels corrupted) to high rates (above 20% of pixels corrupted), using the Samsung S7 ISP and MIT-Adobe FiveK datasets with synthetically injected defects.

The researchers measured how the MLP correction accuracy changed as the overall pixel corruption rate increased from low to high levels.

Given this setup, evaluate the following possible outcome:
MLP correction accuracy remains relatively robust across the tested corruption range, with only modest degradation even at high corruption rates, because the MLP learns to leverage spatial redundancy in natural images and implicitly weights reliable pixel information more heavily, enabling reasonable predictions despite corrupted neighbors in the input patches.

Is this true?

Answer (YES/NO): NO